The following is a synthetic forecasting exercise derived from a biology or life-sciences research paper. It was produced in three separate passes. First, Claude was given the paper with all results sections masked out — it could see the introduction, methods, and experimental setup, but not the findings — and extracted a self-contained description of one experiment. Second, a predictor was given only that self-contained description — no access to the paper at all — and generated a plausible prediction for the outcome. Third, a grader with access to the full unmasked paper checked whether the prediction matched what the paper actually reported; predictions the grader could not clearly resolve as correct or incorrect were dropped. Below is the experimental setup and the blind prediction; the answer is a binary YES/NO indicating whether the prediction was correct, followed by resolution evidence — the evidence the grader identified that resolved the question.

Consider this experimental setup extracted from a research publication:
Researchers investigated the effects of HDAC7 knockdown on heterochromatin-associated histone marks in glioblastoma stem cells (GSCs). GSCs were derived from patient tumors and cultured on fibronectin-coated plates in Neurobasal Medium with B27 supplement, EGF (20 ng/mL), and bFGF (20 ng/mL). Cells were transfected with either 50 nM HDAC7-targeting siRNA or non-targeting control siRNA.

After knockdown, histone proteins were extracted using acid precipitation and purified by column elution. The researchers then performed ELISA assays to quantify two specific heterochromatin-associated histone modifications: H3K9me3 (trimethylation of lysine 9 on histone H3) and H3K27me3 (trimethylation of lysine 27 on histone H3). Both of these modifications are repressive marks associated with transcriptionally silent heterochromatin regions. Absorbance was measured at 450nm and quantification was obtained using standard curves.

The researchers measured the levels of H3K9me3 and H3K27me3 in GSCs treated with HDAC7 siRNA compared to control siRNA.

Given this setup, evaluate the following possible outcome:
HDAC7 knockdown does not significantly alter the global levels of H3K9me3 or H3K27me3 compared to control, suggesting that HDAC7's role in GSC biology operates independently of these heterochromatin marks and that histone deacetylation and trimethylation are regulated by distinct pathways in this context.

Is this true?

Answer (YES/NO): NO